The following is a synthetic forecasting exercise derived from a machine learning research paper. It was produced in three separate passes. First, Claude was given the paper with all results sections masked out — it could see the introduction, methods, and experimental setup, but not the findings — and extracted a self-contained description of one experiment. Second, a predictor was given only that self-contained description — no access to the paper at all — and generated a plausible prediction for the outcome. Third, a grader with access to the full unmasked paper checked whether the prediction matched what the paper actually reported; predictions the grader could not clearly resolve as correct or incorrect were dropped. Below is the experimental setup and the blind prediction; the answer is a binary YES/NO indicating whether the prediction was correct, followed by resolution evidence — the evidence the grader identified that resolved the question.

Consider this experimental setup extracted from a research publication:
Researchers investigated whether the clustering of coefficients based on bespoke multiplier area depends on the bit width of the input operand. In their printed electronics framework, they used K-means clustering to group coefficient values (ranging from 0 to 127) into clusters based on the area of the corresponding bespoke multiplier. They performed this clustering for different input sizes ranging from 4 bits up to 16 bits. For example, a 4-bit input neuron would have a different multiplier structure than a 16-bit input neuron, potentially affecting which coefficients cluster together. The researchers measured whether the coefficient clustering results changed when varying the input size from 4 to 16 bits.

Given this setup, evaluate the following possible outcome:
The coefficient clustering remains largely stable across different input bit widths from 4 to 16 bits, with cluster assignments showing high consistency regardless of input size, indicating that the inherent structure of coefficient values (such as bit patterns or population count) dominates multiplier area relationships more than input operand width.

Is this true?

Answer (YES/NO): YES